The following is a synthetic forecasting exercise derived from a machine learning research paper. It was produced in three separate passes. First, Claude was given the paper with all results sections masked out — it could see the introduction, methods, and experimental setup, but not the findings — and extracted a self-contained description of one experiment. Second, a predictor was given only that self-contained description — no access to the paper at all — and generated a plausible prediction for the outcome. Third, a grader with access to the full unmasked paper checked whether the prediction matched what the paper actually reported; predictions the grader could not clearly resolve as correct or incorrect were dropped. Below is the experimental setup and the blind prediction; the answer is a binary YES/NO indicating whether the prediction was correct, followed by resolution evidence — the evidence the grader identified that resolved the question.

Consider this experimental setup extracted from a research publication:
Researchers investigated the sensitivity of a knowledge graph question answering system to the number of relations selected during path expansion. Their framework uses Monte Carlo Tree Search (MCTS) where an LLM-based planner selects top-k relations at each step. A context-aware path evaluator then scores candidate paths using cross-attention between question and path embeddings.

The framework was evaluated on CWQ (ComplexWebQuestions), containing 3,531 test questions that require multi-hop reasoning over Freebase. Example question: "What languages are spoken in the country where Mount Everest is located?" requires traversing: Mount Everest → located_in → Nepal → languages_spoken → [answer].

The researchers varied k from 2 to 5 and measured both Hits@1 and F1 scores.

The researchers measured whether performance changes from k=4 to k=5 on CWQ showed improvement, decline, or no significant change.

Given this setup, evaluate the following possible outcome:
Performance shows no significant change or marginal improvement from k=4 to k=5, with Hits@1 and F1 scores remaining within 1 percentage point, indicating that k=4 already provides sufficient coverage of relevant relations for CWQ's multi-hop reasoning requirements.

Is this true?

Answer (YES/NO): YES